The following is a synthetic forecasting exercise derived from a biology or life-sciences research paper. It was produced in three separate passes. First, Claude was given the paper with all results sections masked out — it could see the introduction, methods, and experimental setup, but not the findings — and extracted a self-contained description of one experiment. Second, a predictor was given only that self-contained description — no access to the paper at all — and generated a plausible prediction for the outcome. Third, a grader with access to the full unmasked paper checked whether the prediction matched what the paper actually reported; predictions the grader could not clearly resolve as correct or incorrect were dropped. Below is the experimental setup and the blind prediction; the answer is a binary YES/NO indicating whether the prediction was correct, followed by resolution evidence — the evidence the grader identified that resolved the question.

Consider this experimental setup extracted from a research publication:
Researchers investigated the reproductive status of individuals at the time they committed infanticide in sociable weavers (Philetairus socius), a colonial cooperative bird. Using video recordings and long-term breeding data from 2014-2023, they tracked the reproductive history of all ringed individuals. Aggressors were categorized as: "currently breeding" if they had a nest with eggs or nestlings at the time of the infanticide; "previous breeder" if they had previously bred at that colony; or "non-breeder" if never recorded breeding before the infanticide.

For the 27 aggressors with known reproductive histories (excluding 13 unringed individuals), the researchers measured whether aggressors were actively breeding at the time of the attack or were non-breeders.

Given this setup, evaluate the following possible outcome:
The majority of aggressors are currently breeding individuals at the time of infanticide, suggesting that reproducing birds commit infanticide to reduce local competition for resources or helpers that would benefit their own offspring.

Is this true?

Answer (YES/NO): NO